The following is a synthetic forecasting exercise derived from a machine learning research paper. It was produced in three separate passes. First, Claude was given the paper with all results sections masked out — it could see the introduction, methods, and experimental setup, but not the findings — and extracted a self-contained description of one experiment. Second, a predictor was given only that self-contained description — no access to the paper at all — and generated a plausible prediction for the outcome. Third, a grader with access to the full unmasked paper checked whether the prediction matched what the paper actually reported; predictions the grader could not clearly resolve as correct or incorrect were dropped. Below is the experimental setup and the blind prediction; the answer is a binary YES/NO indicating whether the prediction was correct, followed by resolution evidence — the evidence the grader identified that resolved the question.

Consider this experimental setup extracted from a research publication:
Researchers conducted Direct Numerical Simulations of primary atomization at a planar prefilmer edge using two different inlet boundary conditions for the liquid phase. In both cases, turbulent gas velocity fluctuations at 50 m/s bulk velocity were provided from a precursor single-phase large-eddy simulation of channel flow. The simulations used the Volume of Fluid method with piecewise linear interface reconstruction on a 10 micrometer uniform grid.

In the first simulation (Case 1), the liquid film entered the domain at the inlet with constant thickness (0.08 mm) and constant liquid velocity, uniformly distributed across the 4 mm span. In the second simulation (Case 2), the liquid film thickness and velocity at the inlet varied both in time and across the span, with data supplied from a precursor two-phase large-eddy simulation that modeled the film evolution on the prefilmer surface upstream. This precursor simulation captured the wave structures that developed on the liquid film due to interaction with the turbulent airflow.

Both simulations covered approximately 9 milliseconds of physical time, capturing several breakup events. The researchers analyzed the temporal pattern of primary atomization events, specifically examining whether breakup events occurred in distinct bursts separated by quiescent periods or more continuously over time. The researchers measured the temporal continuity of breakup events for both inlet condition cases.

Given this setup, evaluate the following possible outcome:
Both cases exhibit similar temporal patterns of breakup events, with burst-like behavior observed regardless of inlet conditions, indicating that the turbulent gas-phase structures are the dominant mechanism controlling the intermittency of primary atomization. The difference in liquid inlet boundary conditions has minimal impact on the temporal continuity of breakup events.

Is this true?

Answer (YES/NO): NO